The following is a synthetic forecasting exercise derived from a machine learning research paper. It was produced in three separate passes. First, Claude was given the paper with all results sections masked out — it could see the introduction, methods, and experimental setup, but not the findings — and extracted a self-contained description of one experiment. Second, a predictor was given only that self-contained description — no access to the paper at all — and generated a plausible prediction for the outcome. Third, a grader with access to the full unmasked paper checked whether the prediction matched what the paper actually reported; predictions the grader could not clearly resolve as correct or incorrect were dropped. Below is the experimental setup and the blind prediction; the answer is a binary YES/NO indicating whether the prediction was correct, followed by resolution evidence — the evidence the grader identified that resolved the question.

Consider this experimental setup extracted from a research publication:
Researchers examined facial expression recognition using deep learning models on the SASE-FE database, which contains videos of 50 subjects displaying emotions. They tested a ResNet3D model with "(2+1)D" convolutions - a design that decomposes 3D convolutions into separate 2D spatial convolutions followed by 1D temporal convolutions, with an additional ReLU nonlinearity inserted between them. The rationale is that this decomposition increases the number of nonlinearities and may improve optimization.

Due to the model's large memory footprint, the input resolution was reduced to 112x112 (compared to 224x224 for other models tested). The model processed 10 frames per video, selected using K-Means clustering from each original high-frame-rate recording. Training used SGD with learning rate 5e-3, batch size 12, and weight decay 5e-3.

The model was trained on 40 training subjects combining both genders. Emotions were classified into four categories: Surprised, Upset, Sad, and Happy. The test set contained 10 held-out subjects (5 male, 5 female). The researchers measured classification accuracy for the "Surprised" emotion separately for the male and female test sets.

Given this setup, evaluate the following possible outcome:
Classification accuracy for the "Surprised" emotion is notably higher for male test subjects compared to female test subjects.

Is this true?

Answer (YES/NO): YES